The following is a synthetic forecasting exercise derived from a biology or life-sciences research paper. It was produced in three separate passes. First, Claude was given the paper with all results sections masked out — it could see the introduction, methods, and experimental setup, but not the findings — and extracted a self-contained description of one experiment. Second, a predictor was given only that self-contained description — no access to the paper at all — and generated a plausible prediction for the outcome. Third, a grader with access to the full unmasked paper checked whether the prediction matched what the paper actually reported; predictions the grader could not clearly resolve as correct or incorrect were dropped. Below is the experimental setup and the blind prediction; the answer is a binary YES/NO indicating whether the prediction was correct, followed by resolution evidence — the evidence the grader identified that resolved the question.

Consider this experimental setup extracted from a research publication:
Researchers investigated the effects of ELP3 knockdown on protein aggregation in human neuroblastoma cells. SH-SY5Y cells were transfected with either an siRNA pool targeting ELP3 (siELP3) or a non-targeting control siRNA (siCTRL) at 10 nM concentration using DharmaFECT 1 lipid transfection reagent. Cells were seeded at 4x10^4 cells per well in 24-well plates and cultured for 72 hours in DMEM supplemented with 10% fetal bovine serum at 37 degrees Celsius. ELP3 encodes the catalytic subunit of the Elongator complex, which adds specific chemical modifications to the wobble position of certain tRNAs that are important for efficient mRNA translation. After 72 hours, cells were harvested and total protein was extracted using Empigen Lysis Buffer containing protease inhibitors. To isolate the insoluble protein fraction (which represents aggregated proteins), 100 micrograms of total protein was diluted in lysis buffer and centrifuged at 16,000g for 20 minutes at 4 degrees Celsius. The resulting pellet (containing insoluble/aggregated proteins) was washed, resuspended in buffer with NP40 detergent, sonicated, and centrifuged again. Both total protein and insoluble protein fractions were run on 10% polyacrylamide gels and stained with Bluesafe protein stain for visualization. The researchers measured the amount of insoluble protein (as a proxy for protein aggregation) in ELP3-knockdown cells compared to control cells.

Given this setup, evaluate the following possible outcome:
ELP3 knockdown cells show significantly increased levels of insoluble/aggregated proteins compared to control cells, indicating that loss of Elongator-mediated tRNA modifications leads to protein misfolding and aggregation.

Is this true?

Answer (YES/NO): YES